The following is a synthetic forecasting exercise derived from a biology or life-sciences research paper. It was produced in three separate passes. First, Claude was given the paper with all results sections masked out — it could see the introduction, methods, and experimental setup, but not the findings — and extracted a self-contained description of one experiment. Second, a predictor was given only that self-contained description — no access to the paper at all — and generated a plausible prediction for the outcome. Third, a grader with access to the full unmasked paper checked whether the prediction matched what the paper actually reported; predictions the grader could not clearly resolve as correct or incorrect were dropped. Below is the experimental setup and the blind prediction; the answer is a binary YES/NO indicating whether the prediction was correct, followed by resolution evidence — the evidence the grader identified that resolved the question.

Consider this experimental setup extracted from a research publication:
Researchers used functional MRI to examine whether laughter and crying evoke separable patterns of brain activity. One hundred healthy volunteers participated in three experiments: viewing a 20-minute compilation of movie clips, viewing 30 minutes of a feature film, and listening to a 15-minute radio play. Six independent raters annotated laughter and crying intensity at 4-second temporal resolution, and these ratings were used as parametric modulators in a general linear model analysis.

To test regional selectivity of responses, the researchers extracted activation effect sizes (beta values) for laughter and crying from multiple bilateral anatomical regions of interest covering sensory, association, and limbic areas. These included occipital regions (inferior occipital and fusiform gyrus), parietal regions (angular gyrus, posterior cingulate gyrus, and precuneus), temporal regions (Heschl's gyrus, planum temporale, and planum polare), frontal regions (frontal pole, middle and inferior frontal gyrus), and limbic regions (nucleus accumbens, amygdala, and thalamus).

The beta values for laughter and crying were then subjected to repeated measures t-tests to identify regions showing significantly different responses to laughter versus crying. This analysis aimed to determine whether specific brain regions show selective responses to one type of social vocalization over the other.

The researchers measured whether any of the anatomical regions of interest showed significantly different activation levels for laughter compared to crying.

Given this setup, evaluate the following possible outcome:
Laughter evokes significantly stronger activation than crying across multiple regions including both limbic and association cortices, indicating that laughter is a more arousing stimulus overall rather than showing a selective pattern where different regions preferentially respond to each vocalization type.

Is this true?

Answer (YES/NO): NO